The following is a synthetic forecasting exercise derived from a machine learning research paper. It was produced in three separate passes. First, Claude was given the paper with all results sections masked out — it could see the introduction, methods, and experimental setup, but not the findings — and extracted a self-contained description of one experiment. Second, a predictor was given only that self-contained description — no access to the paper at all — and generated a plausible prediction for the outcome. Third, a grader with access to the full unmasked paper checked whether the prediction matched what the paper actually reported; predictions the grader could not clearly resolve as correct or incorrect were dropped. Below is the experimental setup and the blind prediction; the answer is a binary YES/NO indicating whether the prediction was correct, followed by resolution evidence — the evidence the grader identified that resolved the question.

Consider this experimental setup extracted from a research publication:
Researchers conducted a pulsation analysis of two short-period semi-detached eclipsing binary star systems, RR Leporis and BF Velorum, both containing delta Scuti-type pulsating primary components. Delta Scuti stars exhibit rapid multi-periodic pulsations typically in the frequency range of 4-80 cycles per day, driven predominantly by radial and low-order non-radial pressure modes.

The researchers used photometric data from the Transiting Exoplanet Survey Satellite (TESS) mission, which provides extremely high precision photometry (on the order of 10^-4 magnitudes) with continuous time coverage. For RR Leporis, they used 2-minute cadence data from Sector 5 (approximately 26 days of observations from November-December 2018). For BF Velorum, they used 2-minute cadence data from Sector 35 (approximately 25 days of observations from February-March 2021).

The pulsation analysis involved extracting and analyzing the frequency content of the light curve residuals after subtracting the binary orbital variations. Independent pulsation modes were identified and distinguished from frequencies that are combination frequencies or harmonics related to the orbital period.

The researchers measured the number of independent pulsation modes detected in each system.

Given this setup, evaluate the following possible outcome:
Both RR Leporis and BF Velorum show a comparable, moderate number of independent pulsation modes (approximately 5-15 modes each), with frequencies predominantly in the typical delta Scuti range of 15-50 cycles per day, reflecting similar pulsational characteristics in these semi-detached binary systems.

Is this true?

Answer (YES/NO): NO